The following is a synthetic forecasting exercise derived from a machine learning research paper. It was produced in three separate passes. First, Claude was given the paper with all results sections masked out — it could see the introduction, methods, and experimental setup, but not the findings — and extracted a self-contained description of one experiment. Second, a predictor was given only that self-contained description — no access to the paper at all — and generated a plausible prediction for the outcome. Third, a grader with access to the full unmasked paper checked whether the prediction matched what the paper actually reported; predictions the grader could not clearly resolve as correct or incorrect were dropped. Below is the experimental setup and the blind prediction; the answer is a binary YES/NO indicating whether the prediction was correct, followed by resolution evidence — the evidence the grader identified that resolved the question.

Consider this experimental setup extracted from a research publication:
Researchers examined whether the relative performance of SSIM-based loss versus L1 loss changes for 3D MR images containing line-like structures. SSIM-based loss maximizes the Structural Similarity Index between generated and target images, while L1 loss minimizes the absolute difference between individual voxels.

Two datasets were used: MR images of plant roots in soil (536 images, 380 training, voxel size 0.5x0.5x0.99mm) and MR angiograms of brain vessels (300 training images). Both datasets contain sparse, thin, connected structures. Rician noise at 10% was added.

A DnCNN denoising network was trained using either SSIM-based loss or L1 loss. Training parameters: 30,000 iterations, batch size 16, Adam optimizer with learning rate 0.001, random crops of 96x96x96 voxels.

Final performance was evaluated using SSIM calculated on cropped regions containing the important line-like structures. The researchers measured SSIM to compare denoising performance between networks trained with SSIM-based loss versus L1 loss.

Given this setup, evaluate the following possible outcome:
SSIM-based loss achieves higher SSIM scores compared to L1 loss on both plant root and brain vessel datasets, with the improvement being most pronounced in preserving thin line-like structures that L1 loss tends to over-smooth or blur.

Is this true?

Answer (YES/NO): NO